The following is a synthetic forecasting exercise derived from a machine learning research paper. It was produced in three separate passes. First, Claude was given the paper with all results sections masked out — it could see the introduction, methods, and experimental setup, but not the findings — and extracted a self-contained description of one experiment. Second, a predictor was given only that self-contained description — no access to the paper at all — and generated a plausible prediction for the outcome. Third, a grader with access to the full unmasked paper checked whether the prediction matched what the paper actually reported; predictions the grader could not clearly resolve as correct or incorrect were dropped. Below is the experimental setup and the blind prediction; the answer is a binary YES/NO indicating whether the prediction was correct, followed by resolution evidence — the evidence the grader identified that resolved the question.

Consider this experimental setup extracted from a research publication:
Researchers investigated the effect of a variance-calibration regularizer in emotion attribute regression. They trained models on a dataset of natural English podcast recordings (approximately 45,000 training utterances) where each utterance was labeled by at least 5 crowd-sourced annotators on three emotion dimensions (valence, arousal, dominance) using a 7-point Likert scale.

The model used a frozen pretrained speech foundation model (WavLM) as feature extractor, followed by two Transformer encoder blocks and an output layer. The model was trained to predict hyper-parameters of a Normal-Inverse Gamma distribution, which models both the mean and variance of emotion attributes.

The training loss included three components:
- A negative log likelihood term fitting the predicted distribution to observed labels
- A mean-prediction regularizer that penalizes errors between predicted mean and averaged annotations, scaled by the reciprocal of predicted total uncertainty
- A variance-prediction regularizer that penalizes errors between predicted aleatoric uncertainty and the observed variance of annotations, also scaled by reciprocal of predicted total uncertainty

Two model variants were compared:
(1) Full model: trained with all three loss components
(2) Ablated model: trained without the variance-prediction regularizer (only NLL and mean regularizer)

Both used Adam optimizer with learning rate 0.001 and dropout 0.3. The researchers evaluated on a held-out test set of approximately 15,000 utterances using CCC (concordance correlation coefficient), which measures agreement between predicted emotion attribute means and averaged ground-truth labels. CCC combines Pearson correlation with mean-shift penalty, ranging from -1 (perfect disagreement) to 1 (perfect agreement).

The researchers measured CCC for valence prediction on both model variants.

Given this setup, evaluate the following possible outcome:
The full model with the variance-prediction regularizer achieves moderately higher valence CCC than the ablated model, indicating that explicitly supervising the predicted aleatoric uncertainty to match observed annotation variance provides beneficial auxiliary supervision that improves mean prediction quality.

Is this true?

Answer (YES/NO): YES